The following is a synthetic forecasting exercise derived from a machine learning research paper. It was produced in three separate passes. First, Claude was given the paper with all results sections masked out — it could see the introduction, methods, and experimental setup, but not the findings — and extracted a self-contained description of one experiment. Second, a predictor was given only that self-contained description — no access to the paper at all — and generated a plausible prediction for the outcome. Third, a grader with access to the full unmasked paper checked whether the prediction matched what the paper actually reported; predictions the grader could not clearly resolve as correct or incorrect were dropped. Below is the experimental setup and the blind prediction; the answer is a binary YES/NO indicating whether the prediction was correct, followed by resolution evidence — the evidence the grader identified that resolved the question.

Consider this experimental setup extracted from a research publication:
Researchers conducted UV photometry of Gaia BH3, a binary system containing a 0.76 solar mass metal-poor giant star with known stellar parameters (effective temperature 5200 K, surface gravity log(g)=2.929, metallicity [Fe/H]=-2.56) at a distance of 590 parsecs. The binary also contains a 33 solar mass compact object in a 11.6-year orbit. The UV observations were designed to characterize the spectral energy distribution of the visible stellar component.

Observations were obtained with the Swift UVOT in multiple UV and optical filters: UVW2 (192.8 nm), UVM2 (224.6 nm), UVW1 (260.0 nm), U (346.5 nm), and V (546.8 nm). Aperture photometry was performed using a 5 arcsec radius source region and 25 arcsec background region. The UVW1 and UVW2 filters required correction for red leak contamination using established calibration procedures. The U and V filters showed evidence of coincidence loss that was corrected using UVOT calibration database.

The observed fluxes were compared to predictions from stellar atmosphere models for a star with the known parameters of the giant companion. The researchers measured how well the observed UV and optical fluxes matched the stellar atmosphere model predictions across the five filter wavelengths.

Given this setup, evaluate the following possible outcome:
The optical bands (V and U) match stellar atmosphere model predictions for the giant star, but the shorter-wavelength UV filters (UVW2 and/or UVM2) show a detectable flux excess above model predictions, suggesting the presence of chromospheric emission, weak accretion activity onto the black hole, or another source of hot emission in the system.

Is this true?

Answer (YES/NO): NO